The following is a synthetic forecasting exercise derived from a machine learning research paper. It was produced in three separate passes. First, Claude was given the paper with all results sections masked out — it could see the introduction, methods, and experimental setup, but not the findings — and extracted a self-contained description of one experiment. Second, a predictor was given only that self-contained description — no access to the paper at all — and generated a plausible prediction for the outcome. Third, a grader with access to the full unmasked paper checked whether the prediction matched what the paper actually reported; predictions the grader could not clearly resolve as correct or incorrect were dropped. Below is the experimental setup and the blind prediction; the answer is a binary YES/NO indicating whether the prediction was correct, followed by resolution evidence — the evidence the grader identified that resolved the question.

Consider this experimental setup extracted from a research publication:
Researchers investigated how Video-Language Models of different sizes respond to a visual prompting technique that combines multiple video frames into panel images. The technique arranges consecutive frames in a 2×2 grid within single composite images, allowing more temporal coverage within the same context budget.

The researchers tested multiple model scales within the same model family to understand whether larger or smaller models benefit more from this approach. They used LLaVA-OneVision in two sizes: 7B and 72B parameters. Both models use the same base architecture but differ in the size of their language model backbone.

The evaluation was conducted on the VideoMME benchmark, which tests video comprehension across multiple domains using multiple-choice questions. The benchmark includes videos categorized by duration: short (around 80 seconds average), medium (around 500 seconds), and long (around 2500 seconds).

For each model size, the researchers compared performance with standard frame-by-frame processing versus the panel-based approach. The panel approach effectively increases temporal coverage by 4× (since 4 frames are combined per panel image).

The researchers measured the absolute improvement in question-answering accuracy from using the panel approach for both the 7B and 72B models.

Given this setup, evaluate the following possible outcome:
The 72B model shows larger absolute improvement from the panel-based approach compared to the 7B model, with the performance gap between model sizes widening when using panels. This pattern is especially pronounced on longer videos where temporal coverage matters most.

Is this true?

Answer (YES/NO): NO